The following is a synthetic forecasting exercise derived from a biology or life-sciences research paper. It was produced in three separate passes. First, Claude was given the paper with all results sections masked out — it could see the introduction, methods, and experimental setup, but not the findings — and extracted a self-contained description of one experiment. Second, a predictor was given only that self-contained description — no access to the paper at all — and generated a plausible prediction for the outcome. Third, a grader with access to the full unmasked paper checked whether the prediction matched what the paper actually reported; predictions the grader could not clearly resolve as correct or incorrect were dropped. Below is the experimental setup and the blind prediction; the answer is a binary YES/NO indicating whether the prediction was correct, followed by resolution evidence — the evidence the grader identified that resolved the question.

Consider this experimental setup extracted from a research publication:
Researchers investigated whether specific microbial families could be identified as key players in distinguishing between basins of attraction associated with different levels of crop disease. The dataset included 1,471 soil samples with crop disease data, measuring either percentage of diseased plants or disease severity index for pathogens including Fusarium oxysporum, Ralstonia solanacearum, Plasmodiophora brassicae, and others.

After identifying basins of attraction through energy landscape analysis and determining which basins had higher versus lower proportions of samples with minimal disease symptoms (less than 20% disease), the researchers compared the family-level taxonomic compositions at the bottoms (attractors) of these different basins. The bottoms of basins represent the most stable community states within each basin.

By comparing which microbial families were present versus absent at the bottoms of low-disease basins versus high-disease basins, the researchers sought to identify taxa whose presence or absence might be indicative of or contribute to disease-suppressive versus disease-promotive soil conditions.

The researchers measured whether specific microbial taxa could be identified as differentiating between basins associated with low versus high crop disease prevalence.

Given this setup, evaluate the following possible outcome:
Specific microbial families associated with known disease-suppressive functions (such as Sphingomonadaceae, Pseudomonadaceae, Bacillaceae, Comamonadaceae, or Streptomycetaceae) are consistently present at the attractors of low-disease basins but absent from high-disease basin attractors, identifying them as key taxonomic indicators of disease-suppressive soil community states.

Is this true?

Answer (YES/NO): NO